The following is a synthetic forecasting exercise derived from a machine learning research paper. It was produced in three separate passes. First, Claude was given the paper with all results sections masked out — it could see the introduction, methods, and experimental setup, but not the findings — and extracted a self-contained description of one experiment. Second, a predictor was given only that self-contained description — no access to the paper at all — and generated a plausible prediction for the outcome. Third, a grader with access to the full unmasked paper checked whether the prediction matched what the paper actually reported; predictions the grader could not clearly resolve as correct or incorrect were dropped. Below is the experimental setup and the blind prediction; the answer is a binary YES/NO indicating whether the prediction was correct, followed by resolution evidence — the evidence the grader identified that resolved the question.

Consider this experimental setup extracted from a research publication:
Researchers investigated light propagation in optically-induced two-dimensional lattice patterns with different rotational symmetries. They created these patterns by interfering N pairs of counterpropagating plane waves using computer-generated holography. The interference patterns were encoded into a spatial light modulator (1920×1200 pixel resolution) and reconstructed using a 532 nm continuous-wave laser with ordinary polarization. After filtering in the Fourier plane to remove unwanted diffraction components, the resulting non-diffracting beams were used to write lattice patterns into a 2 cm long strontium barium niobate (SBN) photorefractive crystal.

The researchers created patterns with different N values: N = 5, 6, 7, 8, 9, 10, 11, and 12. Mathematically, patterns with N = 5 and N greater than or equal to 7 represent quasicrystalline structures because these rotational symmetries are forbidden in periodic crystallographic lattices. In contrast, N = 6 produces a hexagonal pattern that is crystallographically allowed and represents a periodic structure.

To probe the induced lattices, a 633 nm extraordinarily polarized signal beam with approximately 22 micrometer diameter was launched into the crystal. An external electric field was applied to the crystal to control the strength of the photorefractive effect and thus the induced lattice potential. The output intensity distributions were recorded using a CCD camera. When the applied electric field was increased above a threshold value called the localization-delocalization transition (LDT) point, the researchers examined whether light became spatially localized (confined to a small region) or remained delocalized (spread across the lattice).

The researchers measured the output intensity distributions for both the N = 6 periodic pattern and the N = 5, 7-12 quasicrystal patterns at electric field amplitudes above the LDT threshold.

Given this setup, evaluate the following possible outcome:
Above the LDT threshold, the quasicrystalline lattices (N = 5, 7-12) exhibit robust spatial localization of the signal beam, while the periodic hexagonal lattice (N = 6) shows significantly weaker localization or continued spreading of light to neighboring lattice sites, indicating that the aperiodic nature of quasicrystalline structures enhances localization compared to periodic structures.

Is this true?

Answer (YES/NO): YES